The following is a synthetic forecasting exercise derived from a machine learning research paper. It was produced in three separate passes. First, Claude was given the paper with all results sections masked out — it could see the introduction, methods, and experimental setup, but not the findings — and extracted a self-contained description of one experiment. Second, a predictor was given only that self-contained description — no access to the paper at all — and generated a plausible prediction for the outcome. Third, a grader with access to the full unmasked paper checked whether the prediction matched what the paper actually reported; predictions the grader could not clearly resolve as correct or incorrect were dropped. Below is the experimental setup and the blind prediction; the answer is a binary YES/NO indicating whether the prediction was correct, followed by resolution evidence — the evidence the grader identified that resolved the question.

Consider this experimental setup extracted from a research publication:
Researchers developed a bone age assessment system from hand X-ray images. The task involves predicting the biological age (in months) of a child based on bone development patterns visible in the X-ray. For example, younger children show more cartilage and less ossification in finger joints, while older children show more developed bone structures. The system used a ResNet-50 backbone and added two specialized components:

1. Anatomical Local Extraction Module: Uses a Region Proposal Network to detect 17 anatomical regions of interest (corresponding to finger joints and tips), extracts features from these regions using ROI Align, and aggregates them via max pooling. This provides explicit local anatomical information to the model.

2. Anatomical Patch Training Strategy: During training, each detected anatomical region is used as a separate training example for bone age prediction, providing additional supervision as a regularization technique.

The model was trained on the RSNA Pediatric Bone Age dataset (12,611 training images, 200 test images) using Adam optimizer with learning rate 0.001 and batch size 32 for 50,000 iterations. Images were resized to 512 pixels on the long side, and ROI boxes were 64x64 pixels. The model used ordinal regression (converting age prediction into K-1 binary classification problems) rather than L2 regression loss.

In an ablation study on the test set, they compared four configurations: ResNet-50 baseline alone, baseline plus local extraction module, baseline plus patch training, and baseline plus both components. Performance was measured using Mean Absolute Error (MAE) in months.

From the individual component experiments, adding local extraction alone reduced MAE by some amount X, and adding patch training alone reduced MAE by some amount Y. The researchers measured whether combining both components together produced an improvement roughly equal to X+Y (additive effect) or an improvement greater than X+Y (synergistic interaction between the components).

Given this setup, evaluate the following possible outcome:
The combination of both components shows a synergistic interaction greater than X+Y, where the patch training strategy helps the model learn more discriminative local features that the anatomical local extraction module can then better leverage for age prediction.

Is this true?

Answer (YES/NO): YES